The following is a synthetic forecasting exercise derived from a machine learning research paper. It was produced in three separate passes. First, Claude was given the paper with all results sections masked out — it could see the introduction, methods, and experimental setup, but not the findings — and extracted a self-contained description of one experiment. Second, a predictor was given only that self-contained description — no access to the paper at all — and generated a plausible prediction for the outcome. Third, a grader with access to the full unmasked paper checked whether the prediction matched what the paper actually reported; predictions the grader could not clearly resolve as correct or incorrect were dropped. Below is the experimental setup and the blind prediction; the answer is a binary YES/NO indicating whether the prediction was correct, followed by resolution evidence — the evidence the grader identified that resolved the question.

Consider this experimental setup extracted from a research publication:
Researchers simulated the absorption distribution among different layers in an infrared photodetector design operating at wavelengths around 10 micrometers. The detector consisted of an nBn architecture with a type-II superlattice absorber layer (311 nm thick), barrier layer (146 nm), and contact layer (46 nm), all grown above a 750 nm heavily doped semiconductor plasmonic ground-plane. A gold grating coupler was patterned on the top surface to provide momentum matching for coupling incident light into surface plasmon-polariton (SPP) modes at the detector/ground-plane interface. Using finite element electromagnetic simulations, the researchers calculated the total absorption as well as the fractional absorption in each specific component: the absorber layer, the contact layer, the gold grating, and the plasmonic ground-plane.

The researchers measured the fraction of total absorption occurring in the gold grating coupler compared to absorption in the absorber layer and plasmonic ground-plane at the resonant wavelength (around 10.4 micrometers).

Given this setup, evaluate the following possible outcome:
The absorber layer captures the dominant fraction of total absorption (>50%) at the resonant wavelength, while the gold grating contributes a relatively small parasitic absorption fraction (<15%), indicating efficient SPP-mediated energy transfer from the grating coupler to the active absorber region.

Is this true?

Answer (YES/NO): NO